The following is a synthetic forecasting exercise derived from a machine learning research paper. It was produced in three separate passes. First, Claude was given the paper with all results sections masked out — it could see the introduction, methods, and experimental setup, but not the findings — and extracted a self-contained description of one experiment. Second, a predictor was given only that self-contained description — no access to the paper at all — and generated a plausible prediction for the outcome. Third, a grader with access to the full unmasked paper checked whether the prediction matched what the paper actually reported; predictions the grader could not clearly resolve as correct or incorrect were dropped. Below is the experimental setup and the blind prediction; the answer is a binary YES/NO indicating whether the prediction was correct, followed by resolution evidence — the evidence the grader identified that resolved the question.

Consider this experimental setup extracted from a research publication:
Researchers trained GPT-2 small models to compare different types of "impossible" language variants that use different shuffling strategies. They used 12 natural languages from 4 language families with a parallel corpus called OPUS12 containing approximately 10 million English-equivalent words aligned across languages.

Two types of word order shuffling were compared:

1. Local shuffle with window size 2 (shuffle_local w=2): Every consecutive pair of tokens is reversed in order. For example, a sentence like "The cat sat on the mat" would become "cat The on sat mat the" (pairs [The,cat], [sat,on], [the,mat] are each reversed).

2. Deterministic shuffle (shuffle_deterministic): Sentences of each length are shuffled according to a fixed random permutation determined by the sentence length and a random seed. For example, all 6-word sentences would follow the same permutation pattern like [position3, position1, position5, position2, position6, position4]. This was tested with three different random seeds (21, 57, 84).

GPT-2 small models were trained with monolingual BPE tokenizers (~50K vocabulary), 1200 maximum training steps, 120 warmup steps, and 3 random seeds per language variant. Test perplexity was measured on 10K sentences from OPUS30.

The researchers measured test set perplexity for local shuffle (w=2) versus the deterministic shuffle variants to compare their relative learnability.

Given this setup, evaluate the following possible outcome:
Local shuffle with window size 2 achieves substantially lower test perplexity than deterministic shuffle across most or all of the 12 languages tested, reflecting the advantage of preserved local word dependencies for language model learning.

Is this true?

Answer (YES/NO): YES